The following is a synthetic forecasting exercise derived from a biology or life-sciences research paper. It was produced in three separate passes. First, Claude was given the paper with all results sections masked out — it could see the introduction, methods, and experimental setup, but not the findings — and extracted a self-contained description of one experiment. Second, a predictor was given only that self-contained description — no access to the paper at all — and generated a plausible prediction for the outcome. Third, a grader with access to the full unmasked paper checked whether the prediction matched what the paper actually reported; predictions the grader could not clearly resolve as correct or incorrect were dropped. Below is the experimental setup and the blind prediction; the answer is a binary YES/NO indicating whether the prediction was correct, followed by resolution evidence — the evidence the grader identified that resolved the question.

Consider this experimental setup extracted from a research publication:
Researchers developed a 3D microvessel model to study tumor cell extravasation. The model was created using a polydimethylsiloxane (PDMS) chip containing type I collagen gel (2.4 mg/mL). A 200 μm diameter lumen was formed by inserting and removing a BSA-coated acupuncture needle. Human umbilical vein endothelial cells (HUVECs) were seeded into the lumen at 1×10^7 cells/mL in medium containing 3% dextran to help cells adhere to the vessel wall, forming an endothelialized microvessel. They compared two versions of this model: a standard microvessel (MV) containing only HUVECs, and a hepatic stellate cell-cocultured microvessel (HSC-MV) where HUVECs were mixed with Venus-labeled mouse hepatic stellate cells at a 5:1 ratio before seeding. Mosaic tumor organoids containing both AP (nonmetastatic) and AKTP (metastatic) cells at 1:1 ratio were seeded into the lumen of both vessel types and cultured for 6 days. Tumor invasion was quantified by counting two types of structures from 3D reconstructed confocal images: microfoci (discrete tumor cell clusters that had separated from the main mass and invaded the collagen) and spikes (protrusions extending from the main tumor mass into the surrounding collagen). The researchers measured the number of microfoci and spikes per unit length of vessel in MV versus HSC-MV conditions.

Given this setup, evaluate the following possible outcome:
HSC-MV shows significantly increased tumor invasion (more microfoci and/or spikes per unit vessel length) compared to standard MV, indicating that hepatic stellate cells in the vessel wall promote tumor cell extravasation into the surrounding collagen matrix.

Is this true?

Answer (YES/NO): NO